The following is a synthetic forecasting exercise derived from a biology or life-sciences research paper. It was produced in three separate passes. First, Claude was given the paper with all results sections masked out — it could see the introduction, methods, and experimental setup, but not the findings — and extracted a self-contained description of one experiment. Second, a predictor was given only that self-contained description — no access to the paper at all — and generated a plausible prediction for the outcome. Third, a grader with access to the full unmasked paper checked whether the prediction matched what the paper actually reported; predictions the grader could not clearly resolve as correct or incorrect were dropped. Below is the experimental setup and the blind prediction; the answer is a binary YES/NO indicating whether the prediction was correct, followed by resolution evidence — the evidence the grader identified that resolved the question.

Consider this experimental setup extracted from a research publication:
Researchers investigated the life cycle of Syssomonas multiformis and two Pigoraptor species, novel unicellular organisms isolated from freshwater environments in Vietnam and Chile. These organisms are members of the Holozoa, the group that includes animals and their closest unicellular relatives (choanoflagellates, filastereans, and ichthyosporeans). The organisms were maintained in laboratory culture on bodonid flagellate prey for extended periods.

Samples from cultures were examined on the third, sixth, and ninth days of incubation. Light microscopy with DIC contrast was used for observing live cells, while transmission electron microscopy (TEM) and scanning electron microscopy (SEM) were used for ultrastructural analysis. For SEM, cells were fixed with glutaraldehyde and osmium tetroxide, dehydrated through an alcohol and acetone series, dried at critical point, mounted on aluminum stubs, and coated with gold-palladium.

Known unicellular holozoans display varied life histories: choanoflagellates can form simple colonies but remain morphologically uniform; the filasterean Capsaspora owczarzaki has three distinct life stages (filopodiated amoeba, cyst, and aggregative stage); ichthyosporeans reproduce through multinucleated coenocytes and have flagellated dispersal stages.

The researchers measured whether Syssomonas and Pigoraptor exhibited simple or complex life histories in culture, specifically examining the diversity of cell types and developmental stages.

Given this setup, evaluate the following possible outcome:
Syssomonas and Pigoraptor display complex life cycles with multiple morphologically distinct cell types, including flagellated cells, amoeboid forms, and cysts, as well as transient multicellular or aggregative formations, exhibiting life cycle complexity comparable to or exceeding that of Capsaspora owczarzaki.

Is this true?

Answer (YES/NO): YES